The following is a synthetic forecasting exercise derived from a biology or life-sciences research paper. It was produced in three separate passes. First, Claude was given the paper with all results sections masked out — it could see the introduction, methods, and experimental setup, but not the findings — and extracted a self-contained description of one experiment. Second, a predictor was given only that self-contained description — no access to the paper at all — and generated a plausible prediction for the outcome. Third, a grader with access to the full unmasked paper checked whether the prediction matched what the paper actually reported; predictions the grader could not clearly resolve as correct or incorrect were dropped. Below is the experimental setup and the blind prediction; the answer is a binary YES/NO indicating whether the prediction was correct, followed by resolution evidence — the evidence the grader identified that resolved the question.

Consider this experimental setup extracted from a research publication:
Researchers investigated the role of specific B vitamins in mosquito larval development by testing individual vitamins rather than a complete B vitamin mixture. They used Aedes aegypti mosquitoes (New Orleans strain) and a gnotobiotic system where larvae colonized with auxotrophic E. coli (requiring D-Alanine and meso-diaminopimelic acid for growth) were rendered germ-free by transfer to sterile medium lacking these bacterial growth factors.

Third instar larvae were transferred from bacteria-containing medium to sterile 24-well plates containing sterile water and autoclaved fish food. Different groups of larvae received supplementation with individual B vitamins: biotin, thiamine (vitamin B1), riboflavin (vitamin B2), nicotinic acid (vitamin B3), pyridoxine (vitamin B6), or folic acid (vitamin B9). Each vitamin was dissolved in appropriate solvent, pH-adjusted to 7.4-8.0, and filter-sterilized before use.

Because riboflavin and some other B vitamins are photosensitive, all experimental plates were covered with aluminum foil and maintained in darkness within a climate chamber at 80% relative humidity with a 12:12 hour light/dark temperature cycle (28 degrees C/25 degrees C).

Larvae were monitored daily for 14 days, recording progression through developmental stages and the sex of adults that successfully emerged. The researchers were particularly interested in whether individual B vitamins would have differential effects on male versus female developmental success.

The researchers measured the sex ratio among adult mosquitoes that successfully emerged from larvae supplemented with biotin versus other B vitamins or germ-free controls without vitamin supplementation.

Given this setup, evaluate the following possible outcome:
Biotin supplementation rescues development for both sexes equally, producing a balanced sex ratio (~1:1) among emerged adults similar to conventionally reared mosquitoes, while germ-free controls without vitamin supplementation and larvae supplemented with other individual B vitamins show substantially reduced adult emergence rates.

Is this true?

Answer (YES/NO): NO